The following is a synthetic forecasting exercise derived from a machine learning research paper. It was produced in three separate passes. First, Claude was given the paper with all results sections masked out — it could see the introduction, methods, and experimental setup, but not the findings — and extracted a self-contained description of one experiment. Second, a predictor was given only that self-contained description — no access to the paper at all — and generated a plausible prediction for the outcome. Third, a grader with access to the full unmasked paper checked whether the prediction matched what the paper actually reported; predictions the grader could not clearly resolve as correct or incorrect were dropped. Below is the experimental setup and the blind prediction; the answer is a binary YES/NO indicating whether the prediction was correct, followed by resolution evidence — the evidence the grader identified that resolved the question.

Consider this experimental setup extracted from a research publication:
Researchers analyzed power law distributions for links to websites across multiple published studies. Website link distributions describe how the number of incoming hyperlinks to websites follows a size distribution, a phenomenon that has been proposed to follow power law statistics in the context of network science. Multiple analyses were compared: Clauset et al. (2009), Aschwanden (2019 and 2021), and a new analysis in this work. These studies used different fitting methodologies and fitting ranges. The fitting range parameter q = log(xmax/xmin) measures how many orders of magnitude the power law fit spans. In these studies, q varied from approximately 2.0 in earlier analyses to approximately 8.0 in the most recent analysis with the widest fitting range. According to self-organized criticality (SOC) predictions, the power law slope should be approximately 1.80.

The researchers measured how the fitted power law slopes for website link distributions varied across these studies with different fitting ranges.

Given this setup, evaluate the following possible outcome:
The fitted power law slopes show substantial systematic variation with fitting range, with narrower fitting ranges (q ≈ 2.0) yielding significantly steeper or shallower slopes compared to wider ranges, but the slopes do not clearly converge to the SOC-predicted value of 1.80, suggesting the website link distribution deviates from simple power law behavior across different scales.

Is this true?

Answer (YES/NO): YES